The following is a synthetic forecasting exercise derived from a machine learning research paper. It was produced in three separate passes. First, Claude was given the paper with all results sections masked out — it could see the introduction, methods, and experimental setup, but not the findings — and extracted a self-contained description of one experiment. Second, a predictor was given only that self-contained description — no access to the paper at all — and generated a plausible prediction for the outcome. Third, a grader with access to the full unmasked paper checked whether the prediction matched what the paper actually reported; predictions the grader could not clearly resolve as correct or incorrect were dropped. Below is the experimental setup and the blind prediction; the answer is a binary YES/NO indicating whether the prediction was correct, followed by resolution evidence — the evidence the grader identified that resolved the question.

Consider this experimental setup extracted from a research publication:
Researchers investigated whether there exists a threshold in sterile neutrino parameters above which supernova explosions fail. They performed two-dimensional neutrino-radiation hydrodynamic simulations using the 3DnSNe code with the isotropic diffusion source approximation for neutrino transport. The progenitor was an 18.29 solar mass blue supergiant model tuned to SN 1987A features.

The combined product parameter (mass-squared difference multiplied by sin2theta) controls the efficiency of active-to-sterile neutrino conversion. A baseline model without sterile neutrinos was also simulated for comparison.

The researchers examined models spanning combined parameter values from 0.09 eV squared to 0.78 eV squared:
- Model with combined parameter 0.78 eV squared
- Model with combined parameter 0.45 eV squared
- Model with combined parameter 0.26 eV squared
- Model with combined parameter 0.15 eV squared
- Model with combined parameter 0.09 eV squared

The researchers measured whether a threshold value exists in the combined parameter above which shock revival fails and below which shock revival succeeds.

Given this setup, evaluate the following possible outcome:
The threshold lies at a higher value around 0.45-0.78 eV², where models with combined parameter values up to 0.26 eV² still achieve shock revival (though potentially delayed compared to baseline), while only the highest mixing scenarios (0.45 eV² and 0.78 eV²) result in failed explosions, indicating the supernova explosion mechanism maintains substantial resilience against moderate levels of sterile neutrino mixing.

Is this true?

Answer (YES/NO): YES